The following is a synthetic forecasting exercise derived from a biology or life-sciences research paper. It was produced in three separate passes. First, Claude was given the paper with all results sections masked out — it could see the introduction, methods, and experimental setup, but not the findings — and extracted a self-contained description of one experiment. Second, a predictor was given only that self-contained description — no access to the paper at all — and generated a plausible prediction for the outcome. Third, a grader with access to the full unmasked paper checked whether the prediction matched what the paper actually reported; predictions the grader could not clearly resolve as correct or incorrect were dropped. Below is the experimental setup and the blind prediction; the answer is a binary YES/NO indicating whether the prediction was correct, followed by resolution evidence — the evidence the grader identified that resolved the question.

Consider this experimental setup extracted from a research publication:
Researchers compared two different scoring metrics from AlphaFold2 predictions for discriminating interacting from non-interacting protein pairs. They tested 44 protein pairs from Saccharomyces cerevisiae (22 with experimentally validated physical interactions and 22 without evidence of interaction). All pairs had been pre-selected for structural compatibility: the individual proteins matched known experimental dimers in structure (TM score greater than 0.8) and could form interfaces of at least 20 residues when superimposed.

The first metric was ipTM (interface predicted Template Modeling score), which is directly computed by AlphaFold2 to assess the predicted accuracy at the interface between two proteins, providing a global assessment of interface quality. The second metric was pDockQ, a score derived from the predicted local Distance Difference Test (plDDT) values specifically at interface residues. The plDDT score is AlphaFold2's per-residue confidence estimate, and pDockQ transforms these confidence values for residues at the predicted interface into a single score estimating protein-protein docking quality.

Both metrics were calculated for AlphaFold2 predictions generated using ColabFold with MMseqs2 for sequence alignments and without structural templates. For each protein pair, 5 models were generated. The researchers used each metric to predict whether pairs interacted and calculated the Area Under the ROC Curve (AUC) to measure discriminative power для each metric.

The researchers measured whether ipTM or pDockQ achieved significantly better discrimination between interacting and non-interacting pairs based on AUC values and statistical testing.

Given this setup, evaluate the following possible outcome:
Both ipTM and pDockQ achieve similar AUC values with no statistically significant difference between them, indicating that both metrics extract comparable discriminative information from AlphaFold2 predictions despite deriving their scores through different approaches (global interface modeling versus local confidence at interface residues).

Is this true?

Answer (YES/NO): NO